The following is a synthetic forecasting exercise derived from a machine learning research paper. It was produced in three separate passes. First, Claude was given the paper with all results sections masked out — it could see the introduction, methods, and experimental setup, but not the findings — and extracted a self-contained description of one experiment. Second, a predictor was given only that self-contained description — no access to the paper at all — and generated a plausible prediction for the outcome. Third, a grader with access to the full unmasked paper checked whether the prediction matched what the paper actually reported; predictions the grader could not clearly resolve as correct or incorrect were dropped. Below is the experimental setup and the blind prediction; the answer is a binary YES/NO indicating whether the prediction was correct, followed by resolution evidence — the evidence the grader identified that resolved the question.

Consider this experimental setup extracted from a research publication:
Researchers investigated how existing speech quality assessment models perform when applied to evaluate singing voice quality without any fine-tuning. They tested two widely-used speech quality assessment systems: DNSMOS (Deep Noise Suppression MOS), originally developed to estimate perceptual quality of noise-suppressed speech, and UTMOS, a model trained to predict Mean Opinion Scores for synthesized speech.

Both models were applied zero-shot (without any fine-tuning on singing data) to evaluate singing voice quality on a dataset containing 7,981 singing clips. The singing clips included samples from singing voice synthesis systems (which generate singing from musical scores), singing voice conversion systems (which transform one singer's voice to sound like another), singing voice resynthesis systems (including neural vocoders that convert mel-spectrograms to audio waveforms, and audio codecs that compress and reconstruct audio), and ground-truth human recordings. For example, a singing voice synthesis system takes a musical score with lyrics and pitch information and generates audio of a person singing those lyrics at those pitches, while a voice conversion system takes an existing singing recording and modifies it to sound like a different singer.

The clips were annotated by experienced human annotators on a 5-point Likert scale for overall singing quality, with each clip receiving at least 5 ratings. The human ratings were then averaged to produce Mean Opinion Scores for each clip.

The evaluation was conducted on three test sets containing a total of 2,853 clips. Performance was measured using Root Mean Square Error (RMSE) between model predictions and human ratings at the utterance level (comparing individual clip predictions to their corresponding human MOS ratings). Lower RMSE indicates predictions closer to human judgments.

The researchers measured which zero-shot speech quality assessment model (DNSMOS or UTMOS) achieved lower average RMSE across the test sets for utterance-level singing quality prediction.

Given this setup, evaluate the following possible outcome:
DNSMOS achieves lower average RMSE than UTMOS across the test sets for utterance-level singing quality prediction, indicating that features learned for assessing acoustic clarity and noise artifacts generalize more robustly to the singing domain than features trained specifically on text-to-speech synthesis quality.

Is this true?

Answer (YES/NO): YES